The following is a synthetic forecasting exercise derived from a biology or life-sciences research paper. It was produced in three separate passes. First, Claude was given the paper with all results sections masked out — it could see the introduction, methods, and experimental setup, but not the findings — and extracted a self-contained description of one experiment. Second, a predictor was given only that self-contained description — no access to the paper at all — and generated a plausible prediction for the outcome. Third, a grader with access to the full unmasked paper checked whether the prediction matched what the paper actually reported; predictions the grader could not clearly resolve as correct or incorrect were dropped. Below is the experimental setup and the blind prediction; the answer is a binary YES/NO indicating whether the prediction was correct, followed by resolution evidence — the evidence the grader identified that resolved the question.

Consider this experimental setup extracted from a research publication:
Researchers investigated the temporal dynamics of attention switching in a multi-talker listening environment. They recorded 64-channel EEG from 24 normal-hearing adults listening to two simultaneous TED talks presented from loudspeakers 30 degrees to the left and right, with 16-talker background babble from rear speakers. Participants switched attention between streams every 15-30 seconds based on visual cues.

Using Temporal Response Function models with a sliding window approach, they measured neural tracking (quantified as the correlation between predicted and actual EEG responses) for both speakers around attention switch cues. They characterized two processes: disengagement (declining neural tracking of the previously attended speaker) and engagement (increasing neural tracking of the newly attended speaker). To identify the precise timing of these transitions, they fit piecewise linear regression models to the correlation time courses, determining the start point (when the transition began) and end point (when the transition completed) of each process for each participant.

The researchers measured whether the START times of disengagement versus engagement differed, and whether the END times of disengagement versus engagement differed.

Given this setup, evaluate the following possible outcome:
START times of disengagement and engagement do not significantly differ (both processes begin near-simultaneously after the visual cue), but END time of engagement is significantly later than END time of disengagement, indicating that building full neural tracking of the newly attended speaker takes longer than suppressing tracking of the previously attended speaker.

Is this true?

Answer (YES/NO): NO